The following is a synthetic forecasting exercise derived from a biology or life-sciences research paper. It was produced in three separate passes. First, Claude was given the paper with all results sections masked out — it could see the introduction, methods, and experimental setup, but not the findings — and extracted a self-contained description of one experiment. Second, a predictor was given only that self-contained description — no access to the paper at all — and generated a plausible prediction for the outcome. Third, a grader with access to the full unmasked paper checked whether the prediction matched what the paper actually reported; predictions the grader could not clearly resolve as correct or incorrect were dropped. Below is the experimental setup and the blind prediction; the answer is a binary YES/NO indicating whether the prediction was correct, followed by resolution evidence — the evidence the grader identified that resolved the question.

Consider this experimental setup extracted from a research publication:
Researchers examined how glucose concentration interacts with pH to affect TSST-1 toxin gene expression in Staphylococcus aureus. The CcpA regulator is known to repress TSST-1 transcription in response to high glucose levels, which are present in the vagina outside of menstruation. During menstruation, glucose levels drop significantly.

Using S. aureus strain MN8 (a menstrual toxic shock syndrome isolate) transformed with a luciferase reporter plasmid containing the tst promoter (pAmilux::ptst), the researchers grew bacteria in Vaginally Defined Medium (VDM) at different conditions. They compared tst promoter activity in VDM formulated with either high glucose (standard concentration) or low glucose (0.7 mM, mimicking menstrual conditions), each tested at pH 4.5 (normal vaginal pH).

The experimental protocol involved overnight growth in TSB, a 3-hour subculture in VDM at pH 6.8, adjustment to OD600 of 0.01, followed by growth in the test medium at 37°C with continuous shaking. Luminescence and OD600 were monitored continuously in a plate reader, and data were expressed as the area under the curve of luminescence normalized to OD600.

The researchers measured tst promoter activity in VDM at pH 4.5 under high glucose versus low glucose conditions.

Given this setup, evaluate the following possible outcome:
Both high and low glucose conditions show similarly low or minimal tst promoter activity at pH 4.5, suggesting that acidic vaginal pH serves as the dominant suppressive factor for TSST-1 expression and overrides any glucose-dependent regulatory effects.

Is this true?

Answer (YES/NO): NO